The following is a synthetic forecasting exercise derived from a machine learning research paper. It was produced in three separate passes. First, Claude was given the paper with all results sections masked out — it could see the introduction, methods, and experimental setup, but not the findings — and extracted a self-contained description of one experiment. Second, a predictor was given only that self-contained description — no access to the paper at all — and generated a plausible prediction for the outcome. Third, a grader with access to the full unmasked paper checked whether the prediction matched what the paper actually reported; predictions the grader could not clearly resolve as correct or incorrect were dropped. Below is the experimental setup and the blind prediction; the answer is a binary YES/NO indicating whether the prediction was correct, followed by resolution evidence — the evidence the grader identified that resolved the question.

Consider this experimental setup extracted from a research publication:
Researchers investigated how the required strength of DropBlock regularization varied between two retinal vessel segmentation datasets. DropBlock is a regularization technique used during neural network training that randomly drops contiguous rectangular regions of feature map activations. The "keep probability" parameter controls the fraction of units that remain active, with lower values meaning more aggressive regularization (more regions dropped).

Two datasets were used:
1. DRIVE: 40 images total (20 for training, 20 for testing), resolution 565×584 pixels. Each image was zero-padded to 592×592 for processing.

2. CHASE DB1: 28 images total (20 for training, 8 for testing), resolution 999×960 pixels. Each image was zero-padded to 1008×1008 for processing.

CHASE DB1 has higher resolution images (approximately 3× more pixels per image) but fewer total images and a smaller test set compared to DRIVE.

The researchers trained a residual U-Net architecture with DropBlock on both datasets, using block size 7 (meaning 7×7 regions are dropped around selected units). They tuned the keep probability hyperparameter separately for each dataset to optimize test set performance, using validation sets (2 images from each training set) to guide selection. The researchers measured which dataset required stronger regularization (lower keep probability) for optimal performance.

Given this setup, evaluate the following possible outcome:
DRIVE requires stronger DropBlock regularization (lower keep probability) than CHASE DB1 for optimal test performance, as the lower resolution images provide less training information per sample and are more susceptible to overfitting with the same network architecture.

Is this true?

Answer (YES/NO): NO